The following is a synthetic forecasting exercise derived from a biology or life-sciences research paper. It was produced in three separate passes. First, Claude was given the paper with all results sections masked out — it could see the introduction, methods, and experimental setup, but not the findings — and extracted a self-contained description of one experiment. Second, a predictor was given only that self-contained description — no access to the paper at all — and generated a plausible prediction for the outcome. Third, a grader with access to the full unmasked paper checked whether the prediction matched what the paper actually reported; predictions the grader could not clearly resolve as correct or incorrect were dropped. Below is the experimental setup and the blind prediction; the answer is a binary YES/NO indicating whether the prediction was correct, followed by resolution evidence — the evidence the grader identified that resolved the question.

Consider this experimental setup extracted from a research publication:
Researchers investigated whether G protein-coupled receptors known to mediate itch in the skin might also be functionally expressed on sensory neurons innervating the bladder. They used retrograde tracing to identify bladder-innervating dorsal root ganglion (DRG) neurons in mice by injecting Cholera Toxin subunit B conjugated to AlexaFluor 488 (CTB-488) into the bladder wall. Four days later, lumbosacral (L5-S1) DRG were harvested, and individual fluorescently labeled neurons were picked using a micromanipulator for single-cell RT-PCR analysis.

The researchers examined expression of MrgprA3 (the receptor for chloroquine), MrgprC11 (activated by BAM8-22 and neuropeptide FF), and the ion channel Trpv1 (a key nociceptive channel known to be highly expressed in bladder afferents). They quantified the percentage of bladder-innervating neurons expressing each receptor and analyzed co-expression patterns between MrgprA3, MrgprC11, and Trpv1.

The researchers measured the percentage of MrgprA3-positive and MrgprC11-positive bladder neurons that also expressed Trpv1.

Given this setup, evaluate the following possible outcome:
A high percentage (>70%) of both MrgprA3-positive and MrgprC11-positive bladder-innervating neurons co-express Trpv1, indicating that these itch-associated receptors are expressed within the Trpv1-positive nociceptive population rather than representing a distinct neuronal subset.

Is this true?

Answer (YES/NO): YES